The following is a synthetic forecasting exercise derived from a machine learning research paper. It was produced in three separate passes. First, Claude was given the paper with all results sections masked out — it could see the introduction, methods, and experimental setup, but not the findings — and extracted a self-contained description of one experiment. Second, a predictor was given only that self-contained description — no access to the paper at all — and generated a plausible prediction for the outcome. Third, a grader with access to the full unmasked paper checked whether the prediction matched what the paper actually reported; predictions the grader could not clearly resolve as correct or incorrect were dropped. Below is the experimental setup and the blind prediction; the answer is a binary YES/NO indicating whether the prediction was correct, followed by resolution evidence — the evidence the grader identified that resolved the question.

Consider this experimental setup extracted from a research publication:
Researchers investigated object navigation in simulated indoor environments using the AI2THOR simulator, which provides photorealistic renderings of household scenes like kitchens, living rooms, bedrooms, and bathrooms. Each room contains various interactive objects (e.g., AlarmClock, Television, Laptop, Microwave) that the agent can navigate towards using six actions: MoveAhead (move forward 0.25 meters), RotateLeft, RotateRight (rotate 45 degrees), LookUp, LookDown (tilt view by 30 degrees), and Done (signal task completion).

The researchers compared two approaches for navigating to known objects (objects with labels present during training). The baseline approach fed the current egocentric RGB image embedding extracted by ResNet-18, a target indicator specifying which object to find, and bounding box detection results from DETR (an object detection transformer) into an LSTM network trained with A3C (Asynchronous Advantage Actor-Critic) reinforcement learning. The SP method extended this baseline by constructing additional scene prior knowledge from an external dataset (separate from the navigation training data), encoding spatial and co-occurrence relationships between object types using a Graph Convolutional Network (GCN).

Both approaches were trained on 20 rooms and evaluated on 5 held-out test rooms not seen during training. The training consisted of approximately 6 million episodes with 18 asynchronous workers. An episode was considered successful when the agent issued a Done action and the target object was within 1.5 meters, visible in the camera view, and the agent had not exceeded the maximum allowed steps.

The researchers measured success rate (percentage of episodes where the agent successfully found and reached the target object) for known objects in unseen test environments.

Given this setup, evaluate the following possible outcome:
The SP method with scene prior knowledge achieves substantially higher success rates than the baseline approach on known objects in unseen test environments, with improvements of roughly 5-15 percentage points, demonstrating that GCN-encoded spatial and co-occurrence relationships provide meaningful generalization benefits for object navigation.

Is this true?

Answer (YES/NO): NO